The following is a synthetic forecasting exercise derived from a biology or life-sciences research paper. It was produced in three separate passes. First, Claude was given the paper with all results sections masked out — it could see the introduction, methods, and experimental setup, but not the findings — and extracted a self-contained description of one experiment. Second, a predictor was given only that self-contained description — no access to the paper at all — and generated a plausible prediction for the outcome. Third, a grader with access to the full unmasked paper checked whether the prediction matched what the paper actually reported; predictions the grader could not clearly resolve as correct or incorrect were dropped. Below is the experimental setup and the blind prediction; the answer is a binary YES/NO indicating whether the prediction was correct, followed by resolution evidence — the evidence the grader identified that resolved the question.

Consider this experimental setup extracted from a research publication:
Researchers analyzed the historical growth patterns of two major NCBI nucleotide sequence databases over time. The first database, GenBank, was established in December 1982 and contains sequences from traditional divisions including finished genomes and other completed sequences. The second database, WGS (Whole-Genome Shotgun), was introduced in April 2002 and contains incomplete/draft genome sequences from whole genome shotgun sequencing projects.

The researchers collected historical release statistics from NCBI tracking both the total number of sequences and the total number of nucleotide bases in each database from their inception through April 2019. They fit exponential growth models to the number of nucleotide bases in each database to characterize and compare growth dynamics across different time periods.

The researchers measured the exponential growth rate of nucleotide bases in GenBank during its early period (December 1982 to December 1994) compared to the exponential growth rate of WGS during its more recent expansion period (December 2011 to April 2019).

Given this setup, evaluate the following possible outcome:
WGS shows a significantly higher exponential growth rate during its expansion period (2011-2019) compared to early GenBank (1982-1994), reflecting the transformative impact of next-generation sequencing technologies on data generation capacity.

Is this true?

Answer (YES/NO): NO